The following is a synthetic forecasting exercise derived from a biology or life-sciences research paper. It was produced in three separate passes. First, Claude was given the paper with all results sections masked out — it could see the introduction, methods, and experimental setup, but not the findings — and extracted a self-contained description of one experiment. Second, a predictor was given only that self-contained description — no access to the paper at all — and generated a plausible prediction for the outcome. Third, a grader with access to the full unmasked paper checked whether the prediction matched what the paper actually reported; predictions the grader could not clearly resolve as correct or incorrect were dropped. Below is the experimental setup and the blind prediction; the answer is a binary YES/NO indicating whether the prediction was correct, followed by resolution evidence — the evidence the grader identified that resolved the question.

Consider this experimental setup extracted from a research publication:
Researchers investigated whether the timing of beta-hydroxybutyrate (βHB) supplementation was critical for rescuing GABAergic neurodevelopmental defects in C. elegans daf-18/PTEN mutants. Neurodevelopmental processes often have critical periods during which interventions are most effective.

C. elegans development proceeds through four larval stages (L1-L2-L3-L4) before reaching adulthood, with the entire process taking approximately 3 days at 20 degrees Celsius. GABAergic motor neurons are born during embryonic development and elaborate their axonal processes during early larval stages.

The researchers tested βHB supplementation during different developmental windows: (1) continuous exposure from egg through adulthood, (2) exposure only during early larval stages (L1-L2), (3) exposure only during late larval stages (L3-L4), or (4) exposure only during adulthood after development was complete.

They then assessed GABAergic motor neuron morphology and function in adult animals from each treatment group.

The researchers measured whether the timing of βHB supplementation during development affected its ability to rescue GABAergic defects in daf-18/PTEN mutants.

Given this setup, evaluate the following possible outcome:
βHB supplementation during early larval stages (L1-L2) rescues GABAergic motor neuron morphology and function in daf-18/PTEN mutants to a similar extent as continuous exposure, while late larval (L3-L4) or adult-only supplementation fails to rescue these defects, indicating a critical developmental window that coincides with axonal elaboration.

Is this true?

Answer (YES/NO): NO